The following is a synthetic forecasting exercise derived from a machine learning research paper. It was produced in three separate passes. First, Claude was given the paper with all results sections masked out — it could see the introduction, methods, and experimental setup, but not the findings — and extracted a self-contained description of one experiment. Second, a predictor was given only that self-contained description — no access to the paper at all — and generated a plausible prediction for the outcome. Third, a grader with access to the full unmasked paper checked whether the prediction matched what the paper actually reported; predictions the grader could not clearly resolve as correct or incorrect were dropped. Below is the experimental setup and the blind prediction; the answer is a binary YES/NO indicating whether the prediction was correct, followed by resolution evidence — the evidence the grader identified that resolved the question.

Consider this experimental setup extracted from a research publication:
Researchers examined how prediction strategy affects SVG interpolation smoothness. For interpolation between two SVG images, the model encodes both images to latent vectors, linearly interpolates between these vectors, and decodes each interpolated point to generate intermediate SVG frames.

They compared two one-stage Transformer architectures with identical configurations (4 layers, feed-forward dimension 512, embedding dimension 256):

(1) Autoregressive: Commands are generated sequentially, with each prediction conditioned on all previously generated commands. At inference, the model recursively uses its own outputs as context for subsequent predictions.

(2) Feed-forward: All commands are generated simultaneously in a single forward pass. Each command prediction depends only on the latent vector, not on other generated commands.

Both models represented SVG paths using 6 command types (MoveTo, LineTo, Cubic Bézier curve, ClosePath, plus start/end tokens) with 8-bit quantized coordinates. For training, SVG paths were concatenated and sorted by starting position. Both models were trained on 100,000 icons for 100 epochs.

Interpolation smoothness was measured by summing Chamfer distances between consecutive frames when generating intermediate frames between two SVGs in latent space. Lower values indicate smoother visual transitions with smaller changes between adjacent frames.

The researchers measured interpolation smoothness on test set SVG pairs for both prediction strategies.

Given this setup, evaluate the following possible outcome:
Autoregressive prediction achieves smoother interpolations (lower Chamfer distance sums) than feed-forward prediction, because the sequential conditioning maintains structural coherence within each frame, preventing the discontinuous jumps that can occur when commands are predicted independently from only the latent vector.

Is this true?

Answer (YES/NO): NO